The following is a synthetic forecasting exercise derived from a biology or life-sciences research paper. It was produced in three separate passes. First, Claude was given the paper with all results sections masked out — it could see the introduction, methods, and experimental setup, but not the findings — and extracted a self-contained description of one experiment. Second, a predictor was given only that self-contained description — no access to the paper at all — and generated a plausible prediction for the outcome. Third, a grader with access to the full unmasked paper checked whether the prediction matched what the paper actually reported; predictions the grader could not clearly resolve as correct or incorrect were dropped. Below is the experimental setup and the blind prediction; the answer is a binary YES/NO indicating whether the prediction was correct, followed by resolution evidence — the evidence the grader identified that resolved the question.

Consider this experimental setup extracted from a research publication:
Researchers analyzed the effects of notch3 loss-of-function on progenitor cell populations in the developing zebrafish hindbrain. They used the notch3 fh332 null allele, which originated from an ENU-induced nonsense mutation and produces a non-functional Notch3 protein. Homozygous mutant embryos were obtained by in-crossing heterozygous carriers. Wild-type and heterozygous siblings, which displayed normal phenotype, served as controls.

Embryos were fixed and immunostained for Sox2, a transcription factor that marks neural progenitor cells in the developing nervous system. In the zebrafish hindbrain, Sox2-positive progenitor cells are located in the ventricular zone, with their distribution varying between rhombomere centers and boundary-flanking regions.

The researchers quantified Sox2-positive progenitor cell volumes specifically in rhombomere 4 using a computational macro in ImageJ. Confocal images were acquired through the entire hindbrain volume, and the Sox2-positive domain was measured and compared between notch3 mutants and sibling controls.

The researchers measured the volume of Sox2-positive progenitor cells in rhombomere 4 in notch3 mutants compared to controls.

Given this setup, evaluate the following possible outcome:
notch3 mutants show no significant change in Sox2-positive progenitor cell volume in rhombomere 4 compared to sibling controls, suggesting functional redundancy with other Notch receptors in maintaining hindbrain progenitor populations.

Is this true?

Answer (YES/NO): NO